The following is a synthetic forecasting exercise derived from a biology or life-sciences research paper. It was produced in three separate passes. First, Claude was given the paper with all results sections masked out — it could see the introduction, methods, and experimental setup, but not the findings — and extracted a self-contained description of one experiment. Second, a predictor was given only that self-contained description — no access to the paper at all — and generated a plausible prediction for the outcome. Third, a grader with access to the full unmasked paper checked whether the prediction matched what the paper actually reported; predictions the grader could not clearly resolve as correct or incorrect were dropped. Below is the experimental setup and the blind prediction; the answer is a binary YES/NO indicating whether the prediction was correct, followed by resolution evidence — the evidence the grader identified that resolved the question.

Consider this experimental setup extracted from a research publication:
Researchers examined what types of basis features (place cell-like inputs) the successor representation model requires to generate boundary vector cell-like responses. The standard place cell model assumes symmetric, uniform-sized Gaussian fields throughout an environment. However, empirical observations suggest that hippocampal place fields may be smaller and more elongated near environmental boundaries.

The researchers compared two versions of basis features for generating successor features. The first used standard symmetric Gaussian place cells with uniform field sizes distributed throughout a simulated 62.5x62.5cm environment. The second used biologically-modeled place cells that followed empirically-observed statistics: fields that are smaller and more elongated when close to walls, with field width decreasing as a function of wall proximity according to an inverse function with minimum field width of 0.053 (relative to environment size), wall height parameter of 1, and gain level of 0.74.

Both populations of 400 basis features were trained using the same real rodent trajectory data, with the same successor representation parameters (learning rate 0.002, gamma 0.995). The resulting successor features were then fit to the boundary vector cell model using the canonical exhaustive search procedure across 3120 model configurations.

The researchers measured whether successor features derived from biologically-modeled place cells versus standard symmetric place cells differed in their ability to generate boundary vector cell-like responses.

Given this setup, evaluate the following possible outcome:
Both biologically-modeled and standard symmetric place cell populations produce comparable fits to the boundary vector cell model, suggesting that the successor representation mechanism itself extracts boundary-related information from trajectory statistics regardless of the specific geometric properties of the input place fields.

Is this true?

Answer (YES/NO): YES